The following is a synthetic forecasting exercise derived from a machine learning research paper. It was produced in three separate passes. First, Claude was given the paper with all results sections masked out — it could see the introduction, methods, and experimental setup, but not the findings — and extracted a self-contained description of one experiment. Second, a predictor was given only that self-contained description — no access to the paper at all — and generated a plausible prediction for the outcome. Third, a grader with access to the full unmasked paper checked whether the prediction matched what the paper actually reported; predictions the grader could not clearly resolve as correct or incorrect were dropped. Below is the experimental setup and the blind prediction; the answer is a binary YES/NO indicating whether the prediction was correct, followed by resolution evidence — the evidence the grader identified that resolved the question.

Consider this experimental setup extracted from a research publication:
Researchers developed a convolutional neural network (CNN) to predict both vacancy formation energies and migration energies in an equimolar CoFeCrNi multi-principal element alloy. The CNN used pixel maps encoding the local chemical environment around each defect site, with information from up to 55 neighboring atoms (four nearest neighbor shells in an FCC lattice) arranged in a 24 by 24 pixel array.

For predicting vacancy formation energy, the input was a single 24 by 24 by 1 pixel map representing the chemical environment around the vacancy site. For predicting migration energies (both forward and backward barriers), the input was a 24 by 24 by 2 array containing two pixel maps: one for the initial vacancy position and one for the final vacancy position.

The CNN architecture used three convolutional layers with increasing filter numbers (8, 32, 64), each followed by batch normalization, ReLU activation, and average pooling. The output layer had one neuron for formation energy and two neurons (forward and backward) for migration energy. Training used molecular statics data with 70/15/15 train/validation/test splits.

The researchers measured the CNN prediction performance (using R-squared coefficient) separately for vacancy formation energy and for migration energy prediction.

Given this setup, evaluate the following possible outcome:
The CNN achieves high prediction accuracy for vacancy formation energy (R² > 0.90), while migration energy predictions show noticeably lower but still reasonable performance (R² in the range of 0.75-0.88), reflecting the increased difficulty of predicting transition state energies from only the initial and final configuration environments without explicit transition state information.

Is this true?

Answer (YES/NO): YES